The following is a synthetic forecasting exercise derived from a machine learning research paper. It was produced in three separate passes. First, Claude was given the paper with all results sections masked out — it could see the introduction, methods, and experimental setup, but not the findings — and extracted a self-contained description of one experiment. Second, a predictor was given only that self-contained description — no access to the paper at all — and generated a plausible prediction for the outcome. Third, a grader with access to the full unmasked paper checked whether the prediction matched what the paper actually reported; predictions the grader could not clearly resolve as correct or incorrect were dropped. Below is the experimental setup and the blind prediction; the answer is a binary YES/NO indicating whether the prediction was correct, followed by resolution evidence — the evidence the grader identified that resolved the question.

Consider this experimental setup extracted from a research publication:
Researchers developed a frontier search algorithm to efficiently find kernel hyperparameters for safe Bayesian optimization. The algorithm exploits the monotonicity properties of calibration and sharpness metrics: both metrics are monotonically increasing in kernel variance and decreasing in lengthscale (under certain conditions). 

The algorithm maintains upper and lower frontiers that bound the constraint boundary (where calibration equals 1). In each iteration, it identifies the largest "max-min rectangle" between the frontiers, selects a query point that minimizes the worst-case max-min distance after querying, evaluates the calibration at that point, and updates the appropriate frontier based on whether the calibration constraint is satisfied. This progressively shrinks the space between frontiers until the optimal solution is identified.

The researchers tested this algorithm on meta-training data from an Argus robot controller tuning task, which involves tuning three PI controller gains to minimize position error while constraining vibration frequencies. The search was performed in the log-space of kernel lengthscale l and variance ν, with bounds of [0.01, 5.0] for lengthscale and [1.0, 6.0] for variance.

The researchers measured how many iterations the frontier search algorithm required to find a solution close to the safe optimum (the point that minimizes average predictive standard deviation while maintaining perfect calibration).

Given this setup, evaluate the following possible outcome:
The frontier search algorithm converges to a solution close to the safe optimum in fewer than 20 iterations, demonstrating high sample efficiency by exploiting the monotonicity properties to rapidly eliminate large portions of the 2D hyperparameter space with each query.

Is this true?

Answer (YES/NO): NO